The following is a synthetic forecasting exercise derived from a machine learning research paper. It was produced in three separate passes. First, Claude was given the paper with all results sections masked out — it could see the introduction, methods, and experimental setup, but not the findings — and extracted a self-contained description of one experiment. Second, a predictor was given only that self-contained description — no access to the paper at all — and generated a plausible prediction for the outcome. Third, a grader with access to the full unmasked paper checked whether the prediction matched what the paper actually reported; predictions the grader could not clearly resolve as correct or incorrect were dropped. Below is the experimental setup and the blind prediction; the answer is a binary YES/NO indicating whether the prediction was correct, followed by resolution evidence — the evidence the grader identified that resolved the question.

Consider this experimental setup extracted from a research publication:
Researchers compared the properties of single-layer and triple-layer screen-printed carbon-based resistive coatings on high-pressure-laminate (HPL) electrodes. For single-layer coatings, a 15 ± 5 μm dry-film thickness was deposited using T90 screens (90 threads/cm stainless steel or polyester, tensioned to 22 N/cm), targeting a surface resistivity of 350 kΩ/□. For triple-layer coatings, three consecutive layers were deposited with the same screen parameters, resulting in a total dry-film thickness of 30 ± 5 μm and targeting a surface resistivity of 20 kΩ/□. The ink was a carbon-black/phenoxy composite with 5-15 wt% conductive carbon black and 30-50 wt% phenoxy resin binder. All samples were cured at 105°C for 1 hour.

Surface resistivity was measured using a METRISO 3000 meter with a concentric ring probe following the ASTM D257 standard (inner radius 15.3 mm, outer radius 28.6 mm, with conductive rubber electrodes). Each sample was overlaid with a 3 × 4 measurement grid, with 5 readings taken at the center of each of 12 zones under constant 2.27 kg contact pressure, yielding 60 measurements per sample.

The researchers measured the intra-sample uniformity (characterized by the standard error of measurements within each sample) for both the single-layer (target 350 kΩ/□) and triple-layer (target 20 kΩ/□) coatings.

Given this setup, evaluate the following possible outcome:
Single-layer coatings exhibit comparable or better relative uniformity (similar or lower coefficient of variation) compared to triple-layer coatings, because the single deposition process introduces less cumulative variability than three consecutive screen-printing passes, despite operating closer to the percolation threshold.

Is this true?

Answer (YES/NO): YES